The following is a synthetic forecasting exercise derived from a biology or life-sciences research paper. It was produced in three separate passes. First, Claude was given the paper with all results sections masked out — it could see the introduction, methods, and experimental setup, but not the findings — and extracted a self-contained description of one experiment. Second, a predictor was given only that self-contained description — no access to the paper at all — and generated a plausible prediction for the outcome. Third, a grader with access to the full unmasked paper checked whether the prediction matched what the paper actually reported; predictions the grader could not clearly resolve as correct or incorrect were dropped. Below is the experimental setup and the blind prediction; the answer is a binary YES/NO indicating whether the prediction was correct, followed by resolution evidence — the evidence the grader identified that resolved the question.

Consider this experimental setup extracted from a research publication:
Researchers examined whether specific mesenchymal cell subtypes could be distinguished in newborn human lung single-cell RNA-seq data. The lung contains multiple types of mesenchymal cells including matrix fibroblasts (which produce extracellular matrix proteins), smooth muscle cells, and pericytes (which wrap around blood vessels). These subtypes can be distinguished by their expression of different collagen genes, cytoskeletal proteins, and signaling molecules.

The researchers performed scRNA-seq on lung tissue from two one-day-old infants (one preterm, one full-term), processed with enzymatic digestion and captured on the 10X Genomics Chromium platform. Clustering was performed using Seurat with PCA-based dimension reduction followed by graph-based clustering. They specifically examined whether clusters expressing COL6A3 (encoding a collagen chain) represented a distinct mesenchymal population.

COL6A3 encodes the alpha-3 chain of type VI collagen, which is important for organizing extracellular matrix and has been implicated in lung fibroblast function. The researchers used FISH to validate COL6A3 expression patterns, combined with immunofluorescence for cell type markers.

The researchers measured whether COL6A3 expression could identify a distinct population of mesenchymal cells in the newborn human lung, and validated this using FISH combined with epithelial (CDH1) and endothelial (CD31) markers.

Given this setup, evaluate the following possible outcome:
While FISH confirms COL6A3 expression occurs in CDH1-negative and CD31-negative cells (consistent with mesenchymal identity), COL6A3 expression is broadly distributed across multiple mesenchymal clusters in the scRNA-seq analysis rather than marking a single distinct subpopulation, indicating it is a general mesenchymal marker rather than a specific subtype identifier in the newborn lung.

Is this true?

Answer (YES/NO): YES